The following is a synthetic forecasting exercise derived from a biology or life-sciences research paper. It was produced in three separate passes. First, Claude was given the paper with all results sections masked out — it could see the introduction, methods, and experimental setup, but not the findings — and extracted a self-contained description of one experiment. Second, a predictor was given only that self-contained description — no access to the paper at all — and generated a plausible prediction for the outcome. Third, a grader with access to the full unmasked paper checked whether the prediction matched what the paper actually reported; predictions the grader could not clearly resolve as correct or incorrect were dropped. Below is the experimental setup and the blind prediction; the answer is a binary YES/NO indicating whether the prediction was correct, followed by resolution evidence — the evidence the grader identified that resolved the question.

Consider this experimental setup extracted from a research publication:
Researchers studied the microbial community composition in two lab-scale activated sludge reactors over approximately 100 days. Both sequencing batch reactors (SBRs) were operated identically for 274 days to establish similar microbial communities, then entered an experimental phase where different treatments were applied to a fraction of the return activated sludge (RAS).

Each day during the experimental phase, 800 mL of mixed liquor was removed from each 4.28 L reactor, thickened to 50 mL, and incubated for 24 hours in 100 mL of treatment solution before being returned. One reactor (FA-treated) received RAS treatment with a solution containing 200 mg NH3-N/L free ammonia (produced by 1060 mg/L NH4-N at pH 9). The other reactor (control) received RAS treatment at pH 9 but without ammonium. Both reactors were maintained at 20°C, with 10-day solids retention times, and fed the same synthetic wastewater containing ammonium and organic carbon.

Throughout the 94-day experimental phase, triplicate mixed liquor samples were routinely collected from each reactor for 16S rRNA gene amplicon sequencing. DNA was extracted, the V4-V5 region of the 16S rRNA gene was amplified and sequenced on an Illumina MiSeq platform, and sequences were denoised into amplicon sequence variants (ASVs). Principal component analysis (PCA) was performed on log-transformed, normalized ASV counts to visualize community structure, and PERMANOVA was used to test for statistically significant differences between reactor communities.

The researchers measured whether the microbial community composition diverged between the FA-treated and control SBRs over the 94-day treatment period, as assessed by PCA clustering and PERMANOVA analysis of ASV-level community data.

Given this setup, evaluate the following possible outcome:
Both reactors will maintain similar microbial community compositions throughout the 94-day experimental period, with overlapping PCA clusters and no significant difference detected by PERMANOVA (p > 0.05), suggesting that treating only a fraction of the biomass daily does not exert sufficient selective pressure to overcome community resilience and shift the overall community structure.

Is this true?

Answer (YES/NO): NO